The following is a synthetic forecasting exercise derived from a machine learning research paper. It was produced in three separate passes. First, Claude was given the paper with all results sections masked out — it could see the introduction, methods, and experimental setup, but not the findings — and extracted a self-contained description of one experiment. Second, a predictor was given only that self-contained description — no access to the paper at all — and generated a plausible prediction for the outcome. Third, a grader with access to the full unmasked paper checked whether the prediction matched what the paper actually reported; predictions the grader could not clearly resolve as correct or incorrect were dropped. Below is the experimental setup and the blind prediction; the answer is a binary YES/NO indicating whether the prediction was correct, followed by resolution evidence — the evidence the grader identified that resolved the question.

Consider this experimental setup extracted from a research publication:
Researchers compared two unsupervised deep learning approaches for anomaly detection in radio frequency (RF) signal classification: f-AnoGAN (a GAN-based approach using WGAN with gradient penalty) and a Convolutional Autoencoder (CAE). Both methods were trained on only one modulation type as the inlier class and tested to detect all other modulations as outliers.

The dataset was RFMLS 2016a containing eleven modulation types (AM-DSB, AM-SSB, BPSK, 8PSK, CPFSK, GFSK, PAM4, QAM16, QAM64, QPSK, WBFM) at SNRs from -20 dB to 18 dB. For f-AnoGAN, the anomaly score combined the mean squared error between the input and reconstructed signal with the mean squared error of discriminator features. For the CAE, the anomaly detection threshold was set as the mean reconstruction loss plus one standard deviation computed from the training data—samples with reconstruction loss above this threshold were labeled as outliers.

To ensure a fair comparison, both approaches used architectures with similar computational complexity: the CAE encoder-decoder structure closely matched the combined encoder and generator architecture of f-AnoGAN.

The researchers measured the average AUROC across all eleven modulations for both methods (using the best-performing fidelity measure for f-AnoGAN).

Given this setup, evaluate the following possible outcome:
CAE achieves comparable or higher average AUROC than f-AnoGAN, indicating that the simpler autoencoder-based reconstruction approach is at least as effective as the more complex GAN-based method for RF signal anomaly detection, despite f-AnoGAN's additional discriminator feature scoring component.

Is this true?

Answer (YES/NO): NO